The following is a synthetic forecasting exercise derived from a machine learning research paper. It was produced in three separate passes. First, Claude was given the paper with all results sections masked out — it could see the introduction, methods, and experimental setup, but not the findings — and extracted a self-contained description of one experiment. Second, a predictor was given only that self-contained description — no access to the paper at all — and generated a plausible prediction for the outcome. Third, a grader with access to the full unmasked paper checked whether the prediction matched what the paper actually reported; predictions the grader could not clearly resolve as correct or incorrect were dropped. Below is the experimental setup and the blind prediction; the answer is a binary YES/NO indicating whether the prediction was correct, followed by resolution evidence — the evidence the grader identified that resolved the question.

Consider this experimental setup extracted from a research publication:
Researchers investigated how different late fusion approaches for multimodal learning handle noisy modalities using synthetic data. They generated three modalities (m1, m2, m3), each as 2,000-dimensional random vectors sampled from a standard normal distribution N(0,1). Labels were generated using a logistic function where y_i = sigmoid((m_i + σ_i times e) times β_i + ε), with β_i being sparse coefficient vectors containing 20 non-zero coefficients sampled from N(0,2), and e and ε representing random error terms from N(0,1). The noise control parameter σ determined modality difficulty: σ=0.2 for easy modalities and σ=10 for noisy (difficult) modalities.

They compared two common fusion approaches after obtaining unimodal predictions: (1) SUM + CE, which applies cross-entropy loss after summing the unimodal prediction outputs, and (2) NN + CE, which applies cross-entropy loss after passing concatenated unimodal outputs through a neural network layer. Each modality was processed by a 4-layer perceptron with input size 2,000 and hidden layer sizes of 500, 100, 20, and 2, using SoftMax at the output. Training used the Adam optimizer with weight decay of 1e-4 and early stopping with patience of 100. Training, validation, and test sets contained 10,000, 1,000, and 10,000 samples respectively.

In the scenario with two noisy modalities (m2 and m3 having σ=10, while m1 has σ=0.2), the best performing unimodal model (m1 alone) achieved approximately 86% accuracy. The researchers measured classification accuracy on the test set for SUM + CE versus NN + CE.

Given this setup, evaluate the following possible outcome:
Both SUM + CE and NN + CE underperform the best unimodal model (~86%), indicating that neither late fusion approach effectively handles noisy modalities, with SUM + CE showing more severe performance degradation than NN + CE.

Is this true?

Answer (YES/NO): YES